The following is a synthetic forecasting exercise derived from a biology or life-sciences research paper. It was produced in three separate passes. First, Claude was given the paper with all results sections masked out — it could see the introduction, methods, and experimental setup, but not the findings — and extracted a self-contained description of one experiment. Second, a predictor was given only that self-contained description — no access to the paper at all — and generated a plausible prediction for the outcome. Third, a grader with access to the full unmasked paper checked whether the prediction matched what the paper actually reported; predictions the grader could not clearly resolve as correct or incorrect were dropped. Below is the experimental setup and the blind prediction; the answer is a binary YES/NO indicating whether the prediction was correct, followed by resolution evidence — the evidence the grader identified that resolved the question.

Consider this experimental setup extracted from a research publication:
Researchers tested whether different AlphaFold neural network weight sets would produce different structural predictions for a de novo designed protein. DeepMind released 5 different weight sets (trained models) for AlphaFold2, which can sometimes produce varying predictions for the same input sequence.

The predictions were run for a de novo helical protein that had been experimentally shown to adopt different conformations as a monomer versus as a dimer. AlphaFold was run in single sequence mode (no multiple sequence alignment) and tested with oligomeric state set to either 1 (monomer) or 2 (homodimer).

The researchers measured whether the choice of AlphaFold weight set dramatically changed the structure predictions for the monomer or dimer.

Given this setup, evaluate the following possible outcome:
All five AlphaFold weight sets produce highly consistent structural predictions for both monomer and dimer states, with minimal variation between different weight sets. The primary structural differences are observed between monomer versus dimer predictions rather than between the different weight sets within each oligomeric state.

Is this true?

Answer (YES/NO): YES